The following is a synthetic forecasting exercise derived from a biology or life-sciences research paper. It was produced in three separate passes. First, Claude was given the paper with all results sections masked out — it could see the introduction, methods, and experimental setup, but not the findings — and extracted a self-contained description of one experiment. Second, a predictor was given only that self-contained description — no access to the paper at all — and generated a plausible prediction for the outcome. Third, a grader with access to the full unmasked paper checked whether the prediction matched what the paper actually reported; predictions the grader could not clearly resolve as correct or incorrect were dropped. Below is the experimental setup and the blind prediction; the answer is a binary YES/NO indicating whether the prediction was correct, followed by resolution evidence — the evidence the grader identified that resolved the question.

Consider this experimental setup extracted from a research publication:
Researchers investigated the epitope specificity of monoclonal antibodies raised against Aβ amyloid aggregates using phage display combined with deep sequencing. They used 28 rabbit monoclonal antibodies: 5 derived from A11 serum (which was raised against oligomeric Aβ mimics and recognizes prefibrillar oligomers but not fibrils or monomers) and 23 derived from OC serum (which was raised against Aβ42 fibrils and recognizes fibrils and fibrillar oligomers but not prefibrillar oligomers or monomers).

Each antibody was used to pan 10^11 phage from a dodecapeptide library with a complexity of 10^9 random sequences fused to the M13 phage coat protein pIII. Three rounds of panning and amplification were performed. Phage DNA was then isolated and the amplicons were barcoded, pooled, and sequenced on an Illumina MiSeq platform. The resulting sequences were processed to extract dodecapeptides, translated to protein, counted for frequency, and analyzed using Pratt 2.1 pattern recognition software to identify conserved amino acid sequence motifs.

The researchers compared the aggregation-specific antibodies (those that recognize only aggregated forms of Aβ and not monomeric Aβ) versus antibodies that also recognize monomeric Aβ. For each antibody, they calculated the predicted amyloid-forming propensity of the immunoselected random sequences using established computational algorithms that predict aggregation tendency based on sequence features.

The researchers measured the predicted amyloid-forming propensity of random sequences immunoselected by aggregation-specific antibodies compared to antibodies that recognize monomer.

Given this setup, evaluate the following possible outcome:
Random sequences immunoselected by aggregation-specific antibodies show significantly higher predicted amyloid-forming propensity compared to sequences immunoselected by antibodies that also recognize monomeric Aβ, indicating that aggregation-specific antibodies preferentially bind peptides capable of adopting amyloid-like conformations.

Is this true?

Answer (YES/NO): YES